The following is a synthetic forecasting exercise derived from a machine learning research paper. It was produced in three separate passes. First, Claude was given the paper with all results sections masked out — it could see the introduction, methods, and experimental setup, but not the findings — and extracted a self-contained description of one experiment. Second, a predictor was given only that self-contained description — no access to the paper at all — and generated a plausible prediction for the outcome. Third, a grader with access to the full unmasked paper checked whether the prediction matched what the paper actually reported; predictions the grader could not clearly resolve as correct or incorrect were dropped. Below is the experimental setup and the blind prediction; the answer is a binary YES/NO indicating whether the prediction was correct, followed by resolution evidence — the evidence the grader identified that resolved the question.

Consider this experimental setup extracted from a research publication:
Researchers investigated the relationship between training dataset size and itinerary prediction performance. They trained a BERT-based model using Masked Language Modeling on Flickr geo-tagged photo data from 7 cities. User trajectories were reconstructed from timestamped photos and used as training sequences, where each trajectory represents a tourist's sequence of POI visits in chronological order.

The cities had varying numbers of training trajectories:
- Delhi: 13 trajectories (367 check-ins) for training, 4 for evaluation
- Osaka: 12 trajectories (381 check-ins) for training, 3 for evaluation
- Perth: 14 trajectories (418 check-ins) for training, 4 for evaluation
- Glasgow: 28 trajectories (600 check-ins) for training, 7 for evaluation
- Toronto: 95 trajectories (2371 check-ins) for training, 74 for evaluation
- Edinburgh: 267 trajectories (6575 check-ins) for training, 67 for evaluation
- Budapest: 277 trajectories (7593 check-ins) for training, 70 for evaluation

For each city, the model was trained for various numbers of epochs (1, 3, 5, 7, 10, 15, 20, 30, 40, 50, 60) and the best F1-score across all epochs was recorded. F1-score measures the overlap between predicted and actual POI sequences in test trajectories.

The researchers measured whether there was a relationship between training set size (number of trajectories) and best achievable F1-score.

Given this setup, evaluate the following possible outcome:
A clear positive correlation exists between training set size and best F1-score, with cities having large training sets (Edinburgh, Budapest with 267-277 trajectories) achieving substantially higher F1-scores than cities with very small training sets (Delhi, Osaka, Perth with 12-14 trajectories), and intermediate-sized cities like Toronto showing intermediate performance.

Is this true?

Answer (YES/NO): NO